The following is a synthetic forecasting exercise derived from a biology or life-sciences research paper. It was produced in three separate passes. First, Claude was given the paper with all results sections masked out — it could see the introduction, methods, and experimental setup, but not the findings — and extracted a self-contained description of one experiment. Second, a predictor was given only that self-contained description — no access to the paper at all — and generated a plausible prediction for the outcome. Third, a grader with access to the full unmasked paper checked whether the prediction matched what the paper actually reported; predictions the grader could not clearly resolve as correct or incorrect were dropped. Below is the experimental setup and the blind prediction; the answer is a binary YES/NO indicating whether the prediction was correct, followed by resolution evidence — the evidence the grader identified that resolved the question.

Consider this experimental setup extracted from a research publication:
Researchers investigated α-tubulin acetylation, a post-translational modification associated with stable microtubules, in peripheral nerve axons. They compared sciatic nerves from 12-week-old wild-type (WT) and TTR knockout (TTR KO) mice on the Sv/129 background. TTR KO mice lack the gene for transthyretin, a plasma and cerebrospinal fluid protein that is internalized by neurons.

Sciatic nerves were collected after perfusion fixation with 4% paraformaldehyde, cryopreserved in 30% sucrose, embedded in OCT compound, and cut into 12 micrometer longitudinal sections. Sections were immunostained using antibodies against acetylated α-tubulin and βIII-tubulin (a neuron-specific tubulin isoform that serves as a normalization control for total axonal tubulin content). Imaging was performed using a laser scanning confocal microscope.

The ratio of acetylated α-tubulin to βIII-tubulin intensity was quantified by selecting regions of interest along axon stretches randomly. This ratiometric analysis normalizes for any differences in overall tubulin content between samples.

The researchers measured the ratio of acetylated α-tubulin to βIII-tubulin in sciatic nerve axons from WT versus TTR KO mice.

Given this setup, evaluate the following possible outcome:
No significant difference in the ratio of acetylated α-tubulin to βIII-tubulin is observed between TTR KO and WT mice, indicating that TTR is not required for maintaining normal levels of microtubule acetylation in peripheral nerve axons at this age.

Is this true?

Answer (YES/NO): NO